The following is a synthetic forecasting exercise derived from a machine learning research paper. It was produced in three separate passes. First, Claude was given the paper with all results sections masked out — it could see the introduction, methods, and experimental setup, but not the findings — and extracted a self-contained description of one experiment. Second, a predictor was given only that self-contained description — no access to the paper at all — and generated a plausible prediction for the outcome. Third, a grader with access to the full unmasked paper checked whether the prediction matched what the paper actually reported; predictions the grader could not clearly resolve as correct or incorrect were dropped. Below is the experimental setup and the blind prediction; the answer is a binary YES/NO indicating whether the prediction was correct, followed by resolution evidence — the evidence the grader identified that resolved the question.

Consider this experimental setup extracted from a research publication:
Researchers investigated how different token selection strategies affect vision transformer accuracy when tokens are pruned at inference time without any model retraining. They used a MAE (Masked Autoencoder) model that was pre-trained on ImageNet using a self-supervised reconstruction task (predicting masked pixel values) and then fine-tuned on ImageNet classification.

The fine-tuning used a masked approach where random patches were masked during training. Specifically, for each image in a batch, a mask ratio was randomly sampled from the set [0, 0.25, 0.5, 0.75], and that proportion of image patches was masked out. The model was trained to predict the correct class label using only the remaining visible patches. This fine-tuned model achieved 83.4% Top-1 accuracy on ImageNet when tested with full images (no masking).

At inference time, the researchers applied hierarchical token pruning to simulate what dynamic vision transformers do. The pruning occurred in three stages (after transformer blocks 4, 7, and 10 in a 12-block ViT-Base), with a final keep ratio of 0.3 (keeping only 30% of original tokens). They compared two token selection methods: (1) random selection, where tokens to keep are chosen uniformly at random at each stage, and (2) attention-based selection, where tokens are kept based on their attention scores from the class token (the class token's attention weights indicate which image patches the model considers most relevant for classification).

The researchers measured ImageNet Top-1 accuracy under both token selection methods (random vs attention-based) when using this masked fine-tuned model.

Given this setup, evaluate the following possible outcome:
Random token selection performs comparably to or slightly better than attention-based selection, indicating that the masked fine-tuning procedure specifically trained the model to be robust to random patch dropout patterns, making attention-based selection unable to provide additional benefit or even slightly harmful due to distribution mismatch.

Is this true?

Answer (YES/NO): NO